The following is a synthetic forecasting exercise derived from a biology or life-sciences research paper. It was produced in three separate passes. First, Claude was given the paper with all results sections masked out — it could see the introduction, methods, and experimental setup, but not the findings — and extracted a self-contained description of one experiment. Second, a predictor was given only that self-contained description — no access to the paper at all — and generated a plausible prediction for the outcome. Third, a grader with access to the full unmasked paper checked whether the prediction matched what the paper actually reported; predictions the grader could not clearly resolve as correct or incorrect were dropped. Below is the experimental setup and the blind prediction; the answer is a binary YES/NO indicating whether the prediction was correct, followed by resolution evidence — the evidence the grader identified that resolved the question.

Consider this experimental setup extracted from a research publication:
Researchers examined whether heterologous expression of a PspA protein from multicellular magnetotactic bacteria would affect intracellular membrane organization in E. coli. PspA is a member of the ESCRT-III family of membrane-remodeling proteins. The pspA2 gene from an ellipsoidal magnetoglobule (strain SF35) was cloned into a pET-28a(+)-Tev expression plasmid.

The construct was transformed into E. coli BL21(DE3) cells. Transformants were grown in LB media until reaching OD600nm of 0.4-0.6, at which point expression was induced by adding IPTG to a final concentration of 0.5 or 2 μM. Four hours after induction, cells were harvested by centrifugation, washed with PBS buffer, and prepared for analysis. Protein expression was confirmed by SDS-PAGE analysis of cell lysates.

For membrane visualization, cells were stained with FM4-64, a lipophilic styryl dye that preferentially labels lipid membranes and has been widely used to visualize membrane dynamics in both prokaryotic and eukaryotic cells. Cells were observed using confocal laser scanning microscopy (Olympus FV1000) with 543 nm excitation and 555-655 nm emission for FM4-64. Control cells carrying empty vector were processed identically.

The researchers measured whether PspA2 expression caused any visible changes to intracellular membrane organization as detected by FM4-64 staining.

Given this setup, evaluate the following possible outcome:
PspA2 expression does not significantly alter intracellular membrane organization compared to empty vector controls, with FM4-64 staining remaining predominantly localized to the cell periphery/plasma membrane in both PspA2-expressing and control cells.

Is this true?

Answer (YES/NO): NO